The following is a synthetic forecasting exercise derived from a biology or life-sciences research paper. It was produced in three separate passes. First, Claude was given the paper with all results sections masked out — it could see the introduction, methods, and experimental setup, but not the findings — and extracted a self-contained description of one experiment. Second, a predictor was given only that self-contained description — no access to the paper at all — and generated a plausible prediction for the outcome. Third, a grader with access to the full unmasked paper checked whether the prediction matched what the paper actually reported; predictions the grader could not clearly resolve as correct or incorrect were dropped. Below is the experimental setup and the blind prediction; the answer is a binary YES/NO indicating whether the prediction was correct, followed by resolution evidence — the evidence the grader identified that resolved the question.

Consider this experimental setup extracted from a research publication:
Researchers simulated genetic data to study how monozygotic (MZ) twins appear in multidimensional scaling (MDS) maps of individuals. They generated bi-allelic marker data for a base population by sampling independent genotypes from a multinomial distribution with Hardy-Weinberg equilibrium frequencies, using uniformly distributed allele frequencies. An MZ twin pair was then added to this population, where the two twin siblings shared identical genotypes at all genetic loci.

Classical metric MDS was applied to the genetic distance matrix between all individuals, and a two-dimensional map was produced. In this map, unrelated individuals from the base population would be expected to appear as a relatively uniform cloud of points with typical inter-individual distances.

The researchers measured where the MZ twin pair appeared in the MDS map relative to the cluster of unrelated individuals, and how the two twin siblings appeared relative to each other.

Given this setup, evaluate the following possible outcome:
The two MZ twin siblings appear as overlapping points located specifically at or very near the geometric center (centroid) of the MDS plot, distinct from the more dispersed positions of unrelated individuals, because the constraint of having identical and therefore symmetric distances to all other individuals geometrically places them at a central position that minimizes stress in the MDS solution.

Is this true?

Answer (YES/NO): NO